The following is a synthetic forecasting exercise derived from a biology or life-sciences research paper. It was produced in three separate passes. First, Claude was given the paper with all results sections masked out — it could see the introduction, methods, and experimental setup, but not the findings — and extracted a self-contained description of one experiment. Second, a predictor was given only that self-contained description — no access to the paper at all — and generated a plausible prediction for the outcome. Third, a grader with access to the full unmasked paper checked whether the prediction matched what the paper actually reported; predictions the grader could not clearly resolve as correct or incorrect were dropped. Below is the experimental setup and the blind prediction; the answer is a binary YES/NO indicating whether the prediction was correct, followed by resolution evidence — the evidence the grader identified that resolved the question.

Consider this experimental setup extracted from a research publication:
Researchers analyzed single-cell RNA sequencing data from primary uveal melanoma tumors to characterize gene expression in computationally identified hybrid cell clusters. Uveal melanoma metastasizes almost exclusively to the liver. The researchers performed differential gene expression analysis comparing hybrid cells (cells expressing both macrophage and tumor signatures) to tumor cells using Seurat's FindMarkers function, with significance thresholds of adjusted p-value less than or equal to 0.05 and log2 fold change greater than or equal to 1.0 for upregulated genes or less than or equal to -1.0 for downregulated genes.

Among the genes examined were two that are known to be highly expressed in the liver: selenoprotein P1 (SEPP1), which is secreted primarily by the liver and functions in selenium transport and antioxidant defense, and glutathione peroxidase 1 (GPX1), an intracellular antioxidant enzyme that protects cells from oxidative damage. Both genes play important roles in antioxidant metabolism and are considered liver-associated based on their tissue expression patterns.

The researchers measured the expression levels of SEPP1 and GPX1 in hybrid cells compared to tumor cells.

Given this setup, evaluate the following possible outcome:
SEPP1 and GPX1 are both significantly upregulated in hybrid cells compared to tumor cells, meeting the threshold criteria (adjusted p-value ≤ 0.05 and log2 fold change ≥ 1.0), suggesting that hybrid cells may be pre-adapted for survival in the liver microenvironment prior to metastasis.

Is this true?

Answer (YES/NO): YES